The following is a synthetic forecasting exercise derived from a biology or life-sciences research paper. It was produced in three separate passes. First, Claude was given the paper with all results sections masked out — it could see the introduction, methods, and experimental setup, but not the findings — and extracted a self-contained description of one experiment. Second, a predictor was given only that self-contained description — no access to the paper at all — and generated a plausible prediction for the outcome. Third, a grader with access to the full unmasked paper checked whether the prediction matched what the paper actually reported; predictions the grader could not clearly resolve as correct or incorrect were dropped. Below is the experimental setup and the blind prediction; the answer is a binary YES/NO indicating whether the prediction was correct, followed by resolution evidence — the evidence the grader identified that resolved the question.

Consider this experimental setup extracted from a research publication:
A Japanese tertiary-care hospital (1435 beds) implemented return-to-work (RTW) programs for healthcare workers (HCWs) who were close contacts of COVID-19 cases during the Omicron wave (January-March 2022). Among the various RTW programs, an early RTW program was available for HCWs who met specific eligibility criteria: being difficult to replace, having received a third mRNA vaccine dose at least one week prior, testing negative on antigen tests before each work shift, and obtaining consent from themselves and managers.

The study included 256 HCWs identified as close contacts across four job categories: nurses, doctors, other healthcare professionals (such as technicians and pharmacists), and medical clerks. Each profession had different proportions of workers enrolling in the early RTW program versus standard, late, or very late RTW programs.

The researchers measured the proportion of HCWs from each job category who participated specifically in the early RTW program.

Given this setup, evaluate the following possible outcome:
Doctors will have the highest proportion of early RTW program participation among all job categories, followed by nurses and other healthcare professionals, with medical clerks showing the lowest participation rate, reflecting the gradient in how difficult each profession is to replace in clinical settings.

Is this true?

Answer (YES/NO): YES